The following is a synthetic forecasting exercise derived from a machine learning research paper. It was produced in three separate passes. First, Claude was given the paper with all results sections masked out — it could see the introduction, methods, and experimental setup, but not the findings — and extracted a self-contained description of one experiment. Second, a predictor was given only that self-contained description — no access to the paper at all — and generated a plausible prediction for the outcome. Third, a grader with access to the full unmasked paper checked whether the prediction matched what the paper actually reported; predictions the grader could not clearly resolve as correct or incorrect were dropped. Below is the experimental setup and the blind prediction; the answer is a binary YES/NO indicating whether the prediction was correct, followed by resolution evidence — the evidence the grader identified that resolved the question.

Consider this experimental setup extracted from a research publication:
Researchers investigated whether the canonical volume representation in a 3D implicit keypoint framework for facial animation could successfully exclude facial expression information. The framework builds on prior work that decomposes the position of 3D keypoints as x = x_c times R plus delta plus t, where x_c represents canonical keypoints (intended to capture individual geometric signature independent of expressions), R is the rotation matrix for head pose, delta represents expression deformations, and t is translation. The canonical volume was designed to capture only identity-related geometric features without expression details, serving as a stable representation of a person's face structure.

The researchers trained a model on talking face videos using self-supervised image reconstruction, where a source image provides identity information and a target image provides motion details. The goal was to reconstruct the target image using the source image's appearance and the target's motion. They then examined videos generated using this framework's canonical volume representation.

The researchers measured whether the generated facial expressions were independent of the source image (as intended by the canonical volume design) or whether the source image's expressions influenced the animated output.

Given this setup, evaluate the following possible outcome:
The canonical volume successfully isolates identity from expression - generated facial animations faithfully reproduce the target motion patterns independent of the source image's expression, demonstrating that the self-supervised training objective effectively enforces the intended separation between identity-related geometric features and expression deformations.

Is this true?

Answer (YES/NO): NO